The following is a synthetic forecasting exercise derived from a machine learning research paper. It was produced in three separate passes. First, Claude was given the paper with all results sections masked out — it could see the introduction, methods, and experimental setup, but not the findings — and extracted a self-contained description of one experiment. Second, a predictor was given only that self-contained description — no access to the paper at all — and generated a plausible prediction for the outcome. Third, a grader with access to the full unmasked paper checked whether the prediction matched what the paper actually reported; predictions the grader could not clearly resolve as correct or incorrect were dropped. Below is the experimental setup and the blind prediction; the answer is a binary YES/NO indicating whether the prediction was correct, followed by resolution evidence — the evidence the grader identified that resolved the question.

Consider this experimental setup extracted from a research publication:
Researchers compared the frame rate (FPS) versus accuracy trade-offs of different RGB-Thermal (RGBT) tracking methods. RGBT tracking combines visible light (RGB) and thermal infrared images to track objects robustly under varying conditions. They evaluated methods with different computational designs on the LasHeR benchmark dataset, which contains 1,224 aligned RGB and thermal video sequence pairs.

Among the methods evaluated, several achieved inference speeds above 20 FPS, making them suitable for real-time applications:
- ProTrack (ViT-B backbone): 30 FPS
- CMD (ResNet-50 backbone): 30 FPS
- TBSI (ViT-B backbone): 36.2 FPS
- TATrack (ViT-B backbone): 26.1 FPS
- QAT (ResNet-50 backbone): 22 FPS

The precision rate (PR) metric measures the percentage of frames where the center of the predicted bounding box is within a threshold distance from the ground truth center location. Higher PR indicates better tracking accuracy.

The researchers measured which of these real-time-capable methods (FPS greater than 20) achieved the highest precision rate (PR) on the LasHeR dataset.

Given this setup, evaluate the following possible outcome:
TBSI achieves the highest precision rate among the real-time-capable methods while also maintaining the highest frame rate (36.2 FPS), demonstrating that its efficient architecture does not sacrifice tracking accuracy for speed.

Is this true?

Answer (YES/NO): NO